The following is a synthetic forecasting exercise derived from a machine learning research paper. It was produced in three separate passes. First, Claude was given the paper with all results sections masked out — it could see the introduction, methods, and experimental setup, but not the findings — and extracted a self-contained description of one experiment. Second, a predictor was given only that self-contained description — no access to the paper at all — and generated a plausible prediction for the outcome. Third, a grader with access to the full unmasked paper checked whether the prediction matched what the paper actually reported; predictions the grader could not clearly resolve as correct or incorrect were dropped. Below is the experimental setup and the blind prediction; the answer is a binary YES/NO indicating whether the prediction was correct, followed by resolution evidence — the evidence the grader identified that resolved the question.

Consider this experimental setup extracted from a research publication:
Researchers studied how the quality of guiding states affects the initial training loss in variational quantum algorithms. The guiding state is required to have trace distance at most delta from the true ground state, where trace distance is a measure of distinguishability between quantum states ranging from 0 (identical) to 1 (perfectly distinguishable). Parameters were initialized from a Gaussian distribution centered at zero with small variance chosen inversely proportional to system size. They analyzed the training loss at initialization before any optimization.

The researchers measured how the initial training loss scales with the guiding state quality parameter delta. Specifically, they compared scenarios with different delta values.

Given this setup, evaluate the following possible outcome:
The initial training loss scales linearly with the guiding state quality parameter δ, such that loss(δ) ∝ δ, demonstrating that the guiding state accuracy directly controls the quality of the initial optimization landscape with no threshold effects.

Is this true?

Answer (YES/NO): NO